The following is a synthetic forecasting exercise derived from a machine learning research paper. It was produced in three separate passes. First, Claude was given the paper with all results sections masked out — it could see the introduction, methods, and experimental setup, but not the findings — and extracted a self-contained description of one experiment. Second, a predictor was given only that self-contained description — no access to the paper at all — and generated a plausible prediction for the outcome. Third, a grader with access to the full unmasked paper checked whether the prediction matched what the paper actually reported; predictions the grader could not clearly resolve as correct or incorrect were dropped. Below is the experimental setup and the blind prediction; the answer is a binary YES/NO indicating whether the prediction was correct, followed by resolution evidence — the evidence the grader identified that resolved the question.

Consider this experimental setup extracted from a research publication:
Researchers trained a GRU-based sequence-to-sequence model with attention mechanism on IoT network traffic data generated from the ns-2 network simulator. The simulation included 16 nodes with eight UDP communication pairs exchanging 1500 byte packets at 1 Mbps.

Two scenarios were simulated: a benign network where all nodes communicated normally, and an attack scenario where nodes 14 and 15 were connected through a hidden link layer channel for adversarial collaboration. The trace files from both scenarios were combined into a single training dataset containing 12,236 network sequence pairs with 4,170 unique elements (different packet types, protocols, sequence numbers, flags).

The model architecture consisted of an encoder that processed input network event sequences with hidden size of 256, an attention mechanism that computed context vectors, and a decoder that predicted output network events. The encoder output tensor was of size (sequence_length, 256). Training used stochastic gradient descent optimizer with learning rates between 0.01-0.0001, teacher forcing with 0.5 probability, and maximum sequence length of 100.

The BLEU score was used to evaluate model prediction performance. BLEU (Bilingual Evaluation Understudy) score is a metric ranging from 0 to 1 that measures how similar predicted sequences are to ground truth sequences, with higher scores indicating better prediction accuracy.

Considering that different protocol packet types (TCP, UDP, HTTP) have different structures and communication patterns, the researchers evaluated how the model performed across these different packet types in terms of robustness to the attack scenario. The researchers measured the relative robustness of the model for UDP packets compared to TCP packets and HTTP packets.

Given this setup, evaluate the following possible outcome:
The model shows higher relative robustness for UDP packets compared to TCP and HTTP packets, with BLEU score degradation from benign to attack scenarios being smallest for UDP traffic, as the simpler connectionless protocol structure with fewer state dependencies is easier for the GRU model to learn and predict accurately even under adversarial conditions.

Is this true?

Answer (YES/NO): YES